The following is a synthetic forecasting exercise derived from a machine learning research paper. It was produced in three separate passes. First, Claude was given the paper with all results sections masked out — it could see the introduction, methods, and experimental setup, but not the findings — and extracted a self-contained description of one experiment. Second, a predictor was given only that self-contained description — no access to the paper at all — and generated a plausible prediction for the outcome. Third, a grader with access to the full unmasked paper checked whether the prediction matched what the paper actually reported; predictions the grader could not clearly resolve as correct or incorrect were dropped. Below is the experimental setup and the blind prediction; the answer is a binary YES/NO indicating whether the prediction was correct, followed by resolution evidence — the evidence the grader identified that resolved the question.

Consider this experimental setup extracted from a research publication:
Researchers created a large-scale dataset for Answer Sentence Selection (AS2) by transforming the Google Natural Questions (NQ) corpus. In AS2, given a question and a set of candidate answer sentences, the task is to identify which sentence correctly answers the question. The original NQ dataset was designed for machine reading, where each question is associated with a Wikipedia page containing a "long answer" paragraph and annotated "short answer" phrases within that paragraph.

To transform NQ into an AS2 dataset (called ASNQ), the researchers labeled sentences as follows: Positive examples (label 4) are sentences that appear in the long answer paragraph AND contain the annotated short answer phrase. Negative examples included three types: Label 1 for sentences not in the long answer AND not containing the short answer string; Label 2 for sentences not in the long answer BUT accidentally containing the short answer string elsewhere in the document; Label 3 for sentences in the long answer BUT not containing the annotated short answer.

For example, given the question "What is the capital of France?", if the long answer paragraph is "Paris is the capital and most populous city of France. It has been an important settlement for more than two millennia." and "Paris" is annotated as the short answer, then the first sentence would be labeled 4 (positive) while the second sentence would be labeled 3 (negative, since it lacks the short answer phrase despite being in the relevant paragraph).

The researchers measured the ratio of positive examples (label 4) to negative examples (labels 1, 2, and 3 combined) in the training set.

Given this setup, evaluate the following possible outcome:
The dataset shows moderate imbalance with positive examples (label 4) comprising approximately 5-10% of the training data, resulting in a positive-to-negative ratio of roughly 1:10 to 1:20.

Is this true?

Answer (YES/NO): NO